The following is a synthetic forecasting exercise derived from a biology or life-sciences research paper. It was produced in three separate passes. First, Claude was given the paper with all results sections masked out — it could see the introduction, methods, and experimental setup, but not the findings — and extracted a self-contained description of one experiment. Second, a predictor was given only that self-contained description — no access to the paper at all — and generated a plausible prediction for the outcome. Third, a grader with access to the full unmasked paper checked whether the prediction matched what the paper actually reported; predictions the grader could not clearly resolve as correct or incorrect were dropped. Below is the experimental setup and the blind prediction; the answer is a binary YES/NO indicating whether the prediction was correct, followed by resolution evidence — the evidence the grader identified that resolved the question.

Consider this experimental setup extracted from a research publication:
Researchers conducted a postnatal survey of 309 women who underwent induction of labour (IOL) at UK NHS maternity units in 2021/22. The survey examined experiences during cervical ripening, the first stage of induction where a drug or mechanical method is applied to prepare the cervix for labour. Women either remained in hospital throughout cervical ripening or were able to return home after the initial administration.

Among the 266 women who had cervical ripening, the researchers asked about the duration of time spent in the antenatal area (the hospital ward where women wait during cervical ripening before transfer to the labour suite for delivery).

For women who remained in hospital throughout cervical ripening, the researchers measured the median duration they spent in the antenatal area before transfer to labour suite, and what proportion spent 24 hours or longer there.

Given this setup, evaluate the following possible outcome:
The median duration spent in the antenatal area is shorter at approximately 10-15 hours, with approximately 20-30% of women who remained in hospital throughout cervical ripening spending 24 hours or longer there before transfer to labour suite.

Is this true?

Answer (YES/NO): NO